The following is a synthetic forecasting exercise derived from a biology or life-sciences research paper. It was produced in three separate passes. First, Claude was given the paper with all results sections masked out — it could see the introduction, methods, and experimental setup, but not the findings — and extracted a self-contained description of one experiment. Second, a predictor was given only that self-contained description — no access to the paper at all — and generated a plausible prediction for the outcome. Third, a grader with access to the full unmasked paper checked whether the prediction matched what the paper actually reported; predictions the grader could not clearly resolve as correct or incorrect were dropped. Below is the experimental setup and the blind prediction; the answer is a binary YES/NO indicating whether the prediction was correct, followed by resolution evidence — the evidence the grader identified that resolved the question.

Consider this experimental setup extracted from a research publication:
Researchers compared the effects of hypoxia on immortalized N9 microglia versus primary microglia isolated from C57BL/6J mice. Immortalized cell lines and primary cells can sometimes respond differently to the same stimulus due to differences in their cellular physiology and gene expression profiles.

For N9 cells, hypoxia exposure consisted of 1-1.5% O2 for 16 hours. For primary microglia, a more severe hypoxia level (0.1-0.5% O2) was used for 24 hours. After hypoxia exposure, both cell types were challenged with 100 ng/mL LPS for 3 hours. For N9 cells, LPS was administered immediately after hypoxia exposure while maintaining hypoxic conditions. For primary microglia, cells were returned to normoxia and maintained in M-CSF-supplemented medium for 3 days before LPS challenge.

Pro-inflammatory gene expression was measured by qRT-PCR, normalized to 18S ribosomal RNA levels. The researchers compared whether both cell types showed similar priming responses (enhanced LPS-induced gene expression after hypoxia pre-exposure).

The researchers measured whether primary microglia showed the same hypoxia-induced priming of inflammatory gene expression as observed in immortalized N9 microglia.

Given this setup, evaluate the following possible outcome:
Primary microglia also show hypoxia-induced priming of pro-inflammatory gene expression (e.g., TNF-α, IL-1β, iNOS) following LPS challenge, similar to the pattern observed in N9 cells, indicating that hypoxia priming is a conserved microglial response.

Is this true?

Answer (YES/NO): YES